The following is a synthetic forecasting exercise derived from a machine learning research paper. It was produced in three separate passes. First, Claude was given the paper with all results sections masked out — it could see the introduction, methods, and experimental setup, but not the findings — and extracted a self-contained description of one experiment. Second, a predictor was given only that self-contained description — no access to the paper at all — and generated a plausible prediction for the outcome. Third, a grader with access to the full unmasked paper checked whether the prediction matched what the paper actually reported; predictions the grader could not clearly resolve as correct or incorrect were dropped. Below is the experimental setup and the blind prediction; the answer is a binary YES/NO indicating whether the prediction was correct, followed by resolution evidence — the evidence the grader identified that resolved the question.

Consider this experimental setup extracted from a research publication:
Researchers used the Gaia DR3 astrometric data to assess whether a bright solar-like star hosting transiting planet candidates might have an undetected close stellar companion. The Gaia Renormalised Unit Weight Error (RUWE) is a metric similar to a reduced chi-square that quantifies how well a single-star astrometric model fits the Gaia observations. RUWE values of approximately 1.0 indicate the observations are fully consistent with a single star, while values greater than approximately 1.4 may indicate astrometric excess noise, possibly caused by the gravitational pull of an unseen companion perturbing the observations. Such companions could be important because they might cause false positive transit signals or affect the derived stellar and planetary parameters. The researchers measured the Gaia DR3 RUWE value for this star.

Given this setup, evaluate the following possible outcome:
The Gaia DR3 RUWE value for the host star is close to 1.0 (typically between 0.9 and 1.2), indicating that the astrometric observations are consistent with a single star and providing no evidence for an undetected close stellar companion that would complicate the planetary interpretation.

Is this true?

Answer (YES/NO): YES